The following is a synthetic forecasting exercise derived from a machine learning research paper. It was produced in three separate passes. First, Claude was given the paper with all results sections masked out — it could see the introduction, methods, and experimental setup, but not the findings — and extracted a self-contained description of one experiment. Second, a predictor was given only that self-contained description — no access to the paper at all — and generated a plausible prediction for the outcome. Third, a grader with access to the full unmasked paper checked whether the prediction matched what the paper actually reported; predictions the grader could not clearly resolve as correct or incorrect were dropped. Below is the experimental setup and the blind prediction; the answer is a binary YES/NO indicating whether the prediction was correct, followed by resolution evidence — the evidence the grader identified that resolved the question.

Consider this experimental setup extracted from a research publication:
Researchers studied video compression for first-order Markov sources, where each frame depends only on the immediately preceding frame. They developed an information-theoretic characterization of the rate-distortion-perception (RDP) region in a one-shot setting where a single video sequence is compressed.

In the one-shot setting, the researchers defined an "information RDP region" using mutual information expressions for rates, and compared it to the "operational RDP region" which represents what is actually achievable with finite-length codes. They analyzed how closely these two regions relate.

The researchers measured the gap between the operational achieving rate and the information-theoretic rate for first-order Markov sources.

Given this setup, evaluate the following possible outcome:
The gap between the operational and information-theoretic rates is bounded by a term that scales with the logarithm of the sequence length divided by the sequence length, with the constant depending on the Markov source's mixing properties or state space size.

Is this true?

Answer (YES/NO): NO